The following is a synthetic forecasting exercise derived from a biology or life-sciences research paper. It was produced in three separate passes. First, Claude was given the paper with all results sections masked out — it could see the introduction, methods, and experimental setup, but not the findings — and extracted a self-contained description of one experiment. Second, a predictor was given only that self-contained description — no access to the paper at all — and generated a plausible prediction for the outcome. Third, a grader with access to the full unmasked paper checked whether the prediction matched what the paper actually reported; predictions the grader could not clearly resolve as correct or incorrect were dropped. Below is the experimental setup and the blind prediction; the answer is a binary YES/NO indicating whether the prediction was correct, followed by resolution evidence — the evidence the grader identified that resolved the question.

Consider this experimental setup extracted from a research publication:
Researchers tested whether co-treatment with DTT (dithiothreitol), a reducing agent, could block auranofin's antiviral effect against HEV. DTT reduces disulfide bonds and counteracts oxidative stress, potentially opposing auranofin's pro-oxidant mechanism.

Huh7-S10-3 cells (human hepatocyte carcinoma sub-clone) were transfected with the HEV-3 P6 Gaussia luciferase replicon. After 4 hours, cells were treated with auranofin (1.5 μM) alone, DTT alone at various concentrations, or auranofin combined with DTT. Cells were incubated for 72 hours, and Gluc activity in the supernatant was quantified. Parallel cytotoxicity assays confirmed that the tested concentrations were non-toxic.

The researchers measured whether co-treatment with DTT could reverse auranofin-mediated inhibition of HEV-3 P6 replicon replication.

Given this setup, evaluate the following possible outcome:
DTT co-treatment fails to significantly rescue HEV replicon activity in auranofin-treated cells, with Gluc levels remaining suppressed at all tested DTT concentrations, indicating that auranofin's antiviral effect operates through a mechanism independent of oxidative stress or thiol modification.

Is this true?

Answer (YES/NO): NO